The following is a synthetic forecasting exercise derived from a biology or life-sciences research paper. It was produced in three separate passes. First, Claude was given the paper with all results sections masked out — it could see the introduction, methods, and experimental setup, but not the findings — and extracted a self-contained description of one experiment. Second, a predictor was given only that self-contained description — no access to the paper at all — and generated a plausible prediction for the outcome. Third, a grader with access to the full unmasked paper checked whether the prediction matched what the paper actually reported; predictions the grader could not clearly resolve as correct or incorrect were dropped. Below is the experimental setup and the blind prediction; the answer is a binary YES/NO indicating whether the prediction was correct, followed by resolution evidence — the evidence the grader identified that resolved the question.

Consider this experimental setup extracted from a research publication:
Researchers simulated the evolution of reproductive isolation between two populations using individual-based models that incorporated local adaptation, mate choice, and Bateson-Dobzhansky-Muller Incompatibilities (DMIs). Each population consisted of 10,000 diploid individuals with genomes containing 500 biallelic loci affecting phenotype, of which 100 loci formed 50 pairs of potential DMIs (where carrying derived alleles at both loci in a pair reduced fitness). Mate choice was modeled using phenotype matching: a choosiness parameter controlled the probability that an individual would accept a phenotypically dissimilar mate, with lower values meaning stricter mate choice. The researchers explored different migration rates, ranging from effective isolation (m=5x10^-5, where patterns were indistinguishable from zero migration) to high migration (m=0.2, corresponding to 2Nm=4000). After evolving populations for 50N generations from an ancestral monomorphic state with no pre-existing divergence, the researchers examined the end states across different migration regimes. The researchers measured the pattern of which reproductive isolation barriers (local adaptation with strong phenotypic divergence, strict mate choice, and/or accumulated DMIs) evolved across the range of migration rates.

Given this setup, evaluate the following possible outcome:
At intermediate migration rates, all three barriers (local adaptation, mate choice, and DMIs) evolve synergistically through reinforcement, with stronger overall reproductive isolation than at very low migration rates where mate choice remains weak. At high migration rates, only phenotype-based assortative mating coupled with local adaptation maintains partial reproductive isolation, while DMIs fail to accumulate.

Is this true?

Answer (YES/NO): NO